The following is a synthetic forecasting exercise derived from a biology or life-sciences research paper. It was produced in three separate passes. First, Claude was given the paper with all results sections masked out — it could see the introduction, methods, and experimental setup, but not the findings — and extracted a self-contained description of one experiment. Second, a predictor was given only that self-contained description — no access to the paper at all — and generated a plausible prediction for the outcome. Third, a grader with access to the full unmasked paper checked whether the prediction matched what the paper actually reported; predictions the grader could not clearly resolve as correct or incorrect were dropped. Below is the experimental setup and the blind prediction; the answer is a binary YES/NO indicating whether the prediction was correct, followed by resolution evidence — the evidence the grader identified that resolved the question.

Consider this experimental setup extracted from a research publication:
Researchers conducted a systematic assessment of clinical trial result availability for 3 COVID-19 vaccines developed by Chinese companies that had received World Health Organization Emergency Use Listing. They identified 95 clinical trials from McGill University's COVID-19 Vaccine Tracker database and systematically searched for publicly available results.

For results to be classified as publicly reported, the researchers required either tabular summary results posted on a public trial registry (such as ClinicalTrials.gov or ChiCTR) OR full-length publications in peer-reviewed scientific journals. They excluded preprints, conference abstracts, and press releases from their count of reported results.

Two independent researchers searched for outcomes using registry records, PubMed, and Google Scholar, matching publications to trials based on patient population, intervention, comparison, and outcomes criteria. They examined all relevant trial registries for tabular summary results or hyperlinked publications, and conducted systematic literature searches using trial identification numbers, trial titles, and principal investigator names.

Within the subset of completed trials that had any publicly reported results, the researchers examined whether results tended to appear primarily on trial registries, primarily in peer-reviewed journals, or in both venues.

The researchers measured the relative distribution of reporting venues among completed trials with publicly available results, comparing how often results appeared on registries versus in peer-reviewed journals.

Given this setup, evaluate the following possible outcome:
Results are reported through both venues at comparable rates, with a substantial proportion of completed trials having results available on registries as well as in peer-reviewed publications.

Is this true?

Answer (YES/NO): NO